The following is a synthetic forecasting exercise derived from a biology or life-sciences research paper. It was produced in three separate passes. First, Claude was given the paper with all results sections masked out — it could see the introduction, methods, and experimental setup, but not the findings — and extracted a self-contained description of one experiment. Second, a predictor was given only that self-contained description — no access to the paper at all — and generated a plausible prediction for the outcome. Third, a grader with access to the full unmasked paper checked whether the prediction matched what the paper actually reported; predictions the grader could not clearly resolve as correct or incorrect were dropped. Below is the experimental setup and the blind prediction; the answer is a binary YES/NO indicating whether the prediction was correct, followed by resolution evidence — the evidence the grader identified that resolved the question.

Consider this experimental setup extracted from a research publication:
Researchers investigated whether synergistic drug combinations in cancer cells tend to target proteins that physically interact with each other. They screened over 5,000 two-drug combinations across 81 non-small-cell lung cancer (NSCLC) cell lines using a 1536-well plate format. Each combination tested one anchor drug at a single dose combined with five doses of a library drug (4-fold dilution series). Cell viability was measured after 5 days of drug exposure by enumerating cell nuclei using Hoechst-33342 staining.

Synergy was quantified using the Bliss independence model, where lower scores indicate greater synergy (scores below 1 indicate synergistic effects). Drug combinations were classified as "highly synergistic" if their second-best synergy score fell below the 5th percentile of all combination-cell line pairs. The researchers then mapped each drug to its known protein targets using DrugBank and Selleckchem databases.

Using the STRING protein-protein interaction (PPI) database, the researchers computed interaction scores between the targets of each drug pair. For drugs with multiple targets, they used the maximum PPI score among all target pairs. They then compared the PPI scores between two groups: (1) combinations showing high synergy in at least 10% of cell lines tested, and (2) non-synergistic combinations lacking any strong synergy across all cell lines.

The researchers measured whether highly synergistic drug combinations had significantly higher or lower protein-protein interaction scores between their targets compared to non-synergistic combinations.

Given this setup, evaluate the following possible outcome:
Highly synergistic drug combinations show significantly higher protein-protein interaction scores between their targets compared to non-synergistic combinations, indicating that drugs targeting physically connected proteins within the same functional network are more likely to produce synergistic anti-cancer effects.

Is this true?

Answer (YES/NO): YES